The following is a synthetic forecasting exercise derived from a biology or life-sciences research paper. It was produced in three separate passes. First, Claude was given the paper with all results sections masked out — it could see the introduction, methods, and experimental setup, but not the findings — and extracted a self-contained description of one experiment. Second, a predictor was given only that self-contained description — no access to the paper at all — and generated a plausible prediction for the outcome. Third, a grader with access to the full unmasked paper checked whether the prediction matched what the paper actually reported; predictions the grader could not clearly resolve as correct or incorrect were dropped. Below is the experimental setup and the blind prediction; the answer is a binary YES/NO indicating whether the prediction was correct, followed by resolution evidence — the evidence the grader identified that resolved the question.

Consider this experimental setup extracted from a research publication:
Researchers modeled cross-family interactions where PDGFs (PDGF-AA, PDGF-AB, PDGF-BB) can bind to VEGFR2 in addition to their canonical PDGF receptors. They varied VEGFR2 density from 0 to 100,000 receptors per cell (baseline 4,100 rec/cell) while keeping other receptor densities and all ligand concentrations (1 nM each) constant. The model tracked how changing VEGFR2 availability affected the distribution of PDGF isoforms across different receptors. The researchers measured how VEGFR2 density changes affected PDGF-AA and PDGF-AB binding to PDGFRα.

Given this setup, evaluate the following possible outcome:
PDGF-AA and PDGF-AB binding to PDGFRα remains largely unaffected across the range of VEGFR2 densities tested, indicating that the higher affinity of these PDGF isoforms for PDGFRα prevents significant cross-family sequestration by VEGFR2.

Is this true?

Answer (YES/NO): NO